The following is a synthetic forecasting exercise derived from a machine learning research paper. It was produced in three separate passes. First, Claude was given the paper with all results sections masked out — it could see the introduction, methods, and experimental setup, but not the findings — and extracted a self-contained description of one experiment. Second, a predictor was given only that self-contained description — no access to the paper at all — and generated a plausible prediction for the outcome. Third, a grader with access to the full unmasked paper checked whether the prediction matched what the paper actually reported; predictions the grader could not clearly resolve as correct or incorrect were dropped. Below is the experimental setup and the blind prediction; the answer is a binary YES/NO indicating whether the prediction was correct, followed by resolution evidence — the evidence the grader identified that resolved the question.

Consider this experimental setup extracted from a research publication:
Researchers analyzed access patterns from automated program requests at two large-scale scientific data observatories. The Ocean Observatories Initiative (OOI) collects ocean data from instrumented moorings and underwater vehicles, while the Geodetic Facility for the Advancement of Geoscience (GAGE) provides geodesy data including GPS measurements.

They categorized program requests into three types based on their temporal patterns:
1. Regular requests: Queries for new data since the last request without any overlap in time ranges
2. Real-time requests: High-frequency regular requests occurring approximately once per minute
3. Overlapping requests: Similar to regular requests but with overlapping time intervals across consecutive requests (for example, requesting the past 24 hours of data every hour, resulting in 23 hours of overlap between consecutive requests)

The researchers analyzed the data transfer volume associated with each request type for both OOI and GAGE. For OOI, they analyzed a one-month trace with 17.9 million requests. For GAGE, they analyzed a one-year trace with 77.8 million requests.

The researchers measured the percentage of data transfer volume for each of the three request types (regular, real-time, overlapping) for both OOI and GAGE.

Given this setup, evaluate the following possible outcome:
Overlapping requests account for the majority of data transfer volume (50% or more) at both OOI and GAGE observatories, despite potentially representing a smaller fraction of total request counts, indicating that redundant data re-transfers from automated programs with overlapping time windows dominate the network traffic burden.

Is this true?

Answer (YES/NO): NO